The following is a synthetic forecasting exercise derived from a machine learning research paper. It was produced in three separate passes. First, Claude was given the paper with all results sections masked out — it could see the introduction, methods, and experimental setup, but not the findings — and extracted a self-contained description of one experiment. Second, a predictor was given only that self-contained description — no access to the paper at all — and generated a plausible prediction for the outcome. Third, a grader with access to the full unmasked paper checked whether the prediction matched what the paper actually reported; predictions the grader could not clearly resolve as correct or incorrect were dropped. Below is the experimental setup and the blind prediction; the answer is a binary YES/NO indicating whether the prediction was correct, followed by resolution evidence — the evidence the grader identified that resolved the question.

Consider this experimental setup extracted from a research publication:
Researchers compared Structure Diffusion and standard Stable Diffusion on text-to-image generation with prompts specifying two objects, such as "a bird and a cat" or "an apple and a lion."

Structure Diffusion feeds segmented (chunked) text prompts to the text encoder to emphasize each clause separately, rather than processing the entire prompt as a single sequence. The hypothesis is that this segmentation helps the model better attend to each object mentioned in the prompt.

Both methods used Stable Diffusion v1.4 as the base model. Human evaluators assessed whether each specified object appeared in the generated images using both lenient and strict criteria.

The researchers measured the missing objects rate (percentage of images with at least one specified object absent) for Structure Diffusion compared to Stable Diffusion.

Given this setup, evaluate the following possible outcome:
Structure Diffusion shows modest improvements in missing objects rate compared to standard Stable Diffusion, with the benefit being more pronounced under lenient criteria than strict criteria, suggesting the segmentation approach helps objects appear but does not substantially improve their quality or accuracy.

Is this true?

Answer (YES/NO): NO